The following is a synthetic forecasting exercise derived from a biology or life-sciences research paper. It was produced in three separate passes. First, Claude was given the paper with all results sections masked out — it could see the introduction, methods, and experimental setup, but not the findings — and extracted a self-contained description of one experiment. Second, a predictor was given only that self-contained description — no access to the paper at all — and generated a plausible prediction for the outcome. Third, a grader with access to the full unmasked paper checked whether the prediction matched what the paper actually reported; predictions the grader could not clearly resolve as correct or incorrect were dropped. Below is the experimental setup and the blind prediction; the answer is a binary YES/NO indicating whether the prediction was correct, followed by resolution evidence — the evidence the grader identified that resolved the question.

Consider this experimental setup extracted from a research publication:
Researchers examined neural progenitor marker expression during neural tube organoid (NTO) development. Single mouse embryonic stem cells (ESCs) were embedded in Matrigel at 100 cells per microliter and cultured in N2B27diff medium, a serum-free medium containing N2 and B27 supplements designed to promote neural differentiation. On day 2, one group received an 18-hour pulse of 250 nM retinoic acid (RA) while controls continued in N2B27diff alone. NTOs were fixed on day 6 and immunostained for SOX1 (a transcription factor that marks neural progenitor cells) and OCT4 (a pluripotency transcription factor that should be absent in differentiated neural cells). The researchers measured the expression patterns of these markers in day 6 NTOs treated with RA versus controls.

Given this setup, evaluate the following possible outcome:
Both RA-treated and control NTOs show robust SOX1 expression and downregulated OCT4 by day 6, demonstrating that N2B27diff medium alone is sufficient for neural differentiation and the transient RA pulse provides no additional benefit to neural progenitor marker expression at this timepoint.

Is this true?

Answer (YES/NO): NO